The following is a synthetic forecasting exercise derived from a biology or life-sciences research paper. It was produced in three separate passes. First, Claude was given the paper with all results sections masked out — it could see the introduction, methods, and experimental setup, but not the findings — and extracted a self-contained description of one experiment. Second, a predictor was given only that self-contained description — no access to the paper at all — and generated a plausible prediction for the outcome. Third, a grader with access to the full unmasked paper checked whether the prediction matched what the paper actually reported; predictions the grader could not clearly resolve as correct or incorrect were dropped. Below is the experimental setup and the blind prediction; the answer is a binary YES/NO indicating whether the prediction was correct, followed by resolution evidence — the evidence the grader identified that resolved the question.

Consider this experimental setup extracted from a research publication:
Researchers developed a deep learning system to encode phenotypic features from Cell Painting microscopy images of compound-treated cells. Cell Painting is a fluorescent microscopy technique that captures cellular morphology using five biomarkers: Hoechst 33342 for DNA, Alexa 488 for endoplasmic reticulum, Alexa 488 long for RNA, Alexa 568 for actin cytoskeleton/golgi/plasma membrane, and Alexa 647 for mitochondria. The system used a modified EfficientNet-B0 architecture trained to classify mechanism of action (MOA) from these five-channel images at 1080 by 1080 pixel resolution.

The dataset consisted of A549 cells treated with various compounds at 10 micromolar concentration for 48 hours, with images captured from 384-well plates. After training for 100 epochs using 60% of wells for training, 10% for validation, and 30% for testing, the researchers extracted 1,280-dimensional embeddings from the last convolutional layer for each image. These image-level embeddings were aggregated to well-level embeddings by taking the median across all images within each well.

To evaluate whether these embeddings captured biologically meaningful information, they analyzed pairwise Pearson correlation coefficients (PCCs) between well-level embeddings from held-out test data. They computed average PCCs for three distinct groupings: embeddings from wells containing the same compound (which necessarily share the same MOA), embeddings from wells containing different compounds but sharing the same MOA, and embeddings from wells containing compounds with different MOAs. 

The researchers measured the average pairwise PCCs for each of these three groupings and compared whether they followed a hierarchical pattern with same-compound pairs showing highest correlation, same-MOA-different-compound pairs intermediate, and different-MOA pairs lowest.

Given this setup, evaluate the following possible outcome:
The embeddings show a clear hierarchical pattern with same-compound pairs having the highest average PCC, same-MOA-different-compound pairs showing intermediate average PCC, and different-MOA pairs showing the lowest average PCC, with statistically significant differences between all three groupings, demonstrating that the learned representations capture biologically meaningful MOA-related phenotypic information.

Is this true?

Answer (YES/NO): YES